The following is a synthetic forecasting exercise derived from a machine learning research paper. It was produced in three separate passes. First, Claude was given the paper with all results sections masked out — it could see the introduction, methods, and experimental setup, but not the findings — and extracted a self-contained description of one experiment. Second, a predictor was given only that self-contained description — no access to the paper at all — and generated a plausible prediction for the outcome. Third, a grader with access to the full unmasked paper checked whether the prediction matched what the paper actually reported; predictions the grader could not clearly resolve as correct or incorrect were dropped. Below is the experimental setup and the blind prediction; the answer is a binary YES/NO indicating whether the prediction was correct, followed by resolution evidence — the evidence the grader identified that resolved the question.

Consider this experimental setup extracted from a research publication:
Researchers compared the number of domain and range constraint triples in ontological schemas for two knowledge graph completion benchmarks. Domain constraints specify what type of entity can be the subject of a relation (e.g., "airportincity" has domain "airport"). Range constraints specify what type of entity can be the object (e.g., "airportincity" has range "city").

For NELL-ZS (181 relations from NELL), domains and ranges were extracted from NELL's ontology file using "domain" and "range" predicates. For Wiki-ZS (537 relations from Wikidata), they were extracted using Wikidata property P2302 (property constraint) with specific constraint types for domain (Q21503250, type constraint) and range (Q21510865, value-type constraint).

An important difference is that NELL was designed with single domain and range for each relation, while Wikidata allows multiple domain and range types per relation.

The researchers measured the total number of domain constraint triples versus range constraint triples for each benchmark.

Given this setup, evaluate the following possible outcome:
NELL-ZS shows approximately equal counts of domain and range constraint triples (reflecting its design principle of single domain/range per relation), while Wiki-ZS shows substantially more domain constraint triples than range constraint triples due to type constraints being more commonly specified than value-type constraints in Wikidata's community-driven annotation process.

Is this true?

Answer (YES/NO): YES